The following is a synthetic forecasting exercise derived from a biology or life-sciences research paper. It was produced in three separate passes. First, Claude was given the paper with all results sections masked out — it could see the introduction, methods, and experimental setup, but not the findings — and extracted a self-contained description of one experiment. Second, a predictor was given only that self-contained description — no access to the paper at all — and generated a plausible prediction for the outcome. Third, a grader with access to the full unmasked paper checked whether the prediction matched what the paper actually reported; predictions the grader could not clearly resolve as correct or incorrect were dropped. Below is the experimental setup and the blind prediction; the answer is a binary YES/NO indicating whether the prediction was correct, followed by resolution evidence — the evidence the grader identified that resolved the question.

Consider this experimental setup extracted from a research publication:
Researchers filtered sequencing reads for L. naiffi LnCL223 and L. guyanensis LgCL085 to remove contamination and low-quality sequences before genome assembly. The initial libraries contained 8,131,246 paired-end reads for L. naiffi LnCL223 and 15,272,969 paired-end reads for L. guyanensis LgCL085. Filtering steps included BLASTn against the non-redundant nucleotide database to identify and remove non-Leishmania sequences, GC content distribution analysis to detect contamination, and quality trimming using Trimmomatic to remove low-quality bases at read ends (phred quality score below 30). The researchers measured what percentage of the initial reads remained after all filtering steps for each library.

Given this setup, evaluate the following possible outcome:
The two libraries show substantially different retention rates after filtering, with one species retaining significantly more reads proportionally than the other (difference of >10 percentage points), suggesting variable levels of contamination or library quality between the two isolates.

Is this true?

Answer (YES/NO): NO